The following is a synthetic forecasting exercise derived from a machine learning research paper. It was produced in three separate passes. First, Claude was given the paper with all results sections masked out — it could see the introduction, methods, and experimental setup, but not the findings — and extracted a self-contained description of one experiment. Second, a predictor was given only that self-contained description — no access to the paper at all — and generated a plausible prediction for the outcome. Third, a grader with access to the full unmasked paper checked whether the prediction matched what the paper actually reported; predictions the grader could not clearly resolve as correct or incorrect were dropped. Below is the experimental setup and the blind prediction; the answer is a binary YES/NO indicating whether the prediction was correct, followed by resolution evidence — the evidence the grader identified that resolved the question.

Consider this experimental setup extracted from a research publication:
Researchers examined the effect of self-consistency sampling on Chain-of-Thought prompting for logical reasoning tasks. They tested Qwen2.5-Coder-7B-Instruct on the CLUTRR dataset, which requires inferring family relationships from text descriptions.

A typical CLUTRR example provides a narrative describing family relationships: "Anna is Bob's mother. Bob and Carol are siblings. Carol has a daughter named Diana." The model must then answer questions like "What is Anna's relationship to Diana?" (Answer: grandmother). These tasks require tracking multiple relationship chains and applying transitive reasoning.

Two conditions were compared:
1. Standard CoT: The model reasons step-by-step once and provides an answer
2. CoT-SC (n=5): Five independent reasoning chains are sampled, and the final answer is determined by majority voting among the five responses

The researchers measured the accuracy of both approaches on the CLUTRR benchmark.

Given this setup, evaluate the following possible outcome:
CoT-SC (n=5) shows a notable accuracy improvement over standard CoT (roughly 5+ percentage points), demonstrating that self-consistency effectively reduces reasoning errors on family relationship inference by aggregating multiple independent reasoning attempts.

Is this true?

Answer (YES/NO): NO